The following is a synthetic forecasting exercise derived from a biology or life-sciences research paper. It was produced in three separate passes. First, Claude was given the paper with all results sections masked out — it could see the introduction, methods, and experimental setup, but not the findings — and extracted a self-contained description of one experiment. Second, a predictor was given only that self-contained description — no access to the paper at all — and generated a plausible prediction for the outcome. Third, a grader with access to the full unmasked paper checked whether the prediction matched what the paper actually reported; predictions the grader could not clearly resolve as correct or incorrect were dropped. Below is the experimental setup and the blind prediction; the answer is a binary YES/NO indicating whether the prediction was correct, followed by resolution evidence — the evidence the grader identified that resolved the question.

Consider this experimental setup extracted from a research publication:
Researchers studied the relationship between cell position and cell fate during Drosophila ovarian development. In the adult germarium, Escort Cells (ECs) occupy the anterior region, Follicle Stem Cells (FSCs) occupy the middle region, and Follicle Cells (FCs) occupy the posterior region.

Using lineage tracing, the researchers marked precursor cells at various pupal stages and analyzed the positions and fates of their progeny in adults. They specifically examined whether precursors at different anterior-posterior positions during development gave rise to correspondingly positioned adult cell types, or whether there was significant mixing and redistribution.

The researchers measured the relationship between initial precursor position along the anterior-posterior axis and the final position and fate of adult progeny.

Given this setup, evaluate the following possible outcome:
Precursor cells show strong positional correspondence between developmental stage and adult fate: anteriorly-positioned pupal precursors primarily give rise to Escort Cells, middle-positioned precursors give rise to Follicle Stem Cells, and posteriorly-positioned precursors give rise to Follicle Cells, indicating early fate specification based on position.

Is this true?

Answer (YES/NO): NO